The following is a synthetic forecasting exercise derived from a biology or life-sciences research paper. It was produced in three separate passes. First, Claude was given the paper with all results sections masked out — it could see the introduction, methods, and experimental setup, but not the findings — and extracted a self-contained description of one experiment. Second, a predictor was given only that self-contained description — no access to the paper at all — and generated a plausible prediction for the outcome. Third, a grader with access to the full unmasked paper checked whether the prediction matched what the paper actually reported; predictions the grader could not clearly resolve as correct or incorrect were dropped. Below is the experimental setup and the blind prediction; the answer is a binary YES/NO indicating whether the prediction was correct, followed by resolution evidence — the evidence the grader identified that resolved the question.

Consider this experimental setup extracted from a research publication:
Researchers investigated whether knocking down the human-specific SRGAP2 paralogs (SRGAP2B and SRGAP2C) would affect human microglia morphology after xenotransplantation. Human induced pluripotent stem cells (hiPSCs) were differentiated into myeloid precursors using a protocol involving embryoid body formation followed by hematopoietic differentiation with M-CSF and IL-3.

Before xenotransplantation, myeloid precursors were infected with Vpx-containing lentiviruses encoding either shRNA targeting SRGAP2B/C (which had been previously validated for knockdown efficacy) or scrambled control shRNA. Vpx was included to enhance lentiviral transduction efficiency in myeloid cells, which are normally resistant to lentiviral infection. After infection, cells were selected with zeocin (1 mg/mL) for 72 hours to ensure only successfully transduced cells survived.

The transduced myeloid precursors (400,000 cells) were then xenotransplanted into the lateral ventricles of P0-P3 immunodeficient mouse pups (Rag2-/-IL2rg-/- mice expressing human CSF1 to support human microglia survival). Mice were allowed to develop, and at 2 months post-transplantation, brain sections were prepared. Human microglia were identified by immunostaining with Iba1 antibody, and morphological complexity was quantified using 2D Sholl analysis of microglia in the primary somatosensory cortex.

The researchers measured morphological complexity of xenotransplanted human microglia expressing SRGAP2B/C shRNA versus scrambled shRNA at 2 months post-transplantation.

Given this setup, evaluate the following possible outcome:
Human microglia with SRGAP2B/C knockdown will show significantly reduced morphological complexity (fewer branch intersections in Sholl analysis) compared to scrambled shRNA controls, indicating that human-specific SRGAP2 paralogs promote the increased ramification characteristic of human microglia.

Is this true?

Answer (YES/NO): YES